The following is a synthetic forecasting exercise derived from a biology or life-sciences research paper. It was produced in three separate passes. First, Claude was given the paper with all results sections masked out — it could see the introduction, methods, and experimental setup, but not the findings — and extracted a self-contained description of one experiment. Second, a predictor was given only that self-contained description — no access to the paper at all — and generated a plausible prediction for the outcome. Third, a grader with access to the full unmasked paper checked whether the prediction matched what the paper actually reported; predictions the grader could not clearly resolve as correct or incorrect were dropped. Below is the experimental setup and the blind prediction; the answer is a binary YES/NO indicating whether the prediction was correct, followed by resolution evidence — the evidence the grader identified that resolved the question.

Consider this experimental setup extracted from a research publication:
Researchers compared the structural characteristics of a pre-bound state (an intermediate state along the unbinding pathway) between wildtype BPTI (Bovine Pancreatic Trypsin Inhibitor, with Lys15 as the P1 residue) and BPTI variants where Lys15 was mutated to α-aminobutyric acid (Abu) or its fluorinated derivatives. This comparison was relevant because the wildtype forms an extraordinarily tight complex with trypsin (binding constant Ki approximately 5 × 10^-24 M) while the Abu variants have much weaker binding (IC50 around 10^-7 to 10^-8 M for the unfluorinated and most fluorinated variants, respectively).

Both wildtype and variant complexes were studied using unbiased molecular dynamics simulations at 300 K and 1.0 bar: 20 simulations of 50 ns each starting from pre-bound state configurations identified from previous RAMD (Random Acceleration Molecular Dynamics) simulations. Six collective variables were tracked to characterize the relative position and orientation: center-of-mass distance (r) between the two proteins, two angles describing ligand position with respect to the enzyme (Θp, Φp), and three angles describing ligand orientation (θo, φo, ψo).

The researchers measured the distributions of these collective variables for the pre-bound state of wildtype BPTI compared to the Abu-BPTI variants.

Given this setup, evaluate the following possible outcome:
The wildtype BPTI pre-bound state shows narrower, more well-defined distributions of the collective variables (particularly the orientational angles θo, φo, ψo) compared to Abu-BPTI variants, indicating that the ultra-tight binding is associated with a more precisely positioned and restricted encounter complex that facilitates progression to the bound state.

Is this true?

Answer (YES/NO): NO